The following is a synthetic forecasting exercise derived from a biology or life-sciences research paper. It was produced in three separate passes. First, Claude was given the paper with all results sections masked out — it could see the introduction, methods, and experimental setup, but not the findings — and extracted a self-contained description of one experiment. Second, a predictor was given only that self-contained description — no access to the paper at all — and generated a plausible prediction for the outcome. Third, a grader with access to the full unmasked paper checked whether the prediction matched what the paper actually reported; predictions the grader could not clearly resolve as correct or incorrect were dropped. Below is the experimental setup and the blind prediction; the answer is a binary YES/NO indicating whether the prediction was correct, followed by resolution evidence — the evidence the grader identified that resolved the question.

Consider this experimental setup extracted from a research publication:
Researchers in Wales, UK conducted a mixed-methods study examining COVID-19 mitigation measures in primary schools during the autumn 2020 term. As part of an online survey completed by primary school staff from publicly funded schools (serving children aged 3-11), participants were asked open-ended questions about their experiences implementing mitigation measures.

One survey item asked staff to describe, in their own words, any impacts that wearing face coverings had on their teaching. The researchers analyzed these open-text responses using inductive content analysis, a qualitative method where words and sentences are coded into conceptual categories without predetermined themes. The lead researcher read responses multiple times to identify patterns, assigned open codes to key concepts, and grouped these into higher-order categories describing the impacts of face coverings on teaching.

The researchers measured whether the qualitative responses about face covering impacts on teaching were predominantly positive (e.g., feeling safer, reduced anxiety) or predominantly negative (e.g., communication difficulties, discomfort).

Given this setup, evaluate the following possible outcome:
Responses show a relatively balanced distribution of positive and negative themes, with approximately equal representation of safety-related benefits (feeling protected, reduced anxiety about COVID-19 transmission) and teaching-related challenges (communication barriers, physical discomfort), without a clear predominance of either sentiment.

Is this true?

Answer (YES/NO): NO